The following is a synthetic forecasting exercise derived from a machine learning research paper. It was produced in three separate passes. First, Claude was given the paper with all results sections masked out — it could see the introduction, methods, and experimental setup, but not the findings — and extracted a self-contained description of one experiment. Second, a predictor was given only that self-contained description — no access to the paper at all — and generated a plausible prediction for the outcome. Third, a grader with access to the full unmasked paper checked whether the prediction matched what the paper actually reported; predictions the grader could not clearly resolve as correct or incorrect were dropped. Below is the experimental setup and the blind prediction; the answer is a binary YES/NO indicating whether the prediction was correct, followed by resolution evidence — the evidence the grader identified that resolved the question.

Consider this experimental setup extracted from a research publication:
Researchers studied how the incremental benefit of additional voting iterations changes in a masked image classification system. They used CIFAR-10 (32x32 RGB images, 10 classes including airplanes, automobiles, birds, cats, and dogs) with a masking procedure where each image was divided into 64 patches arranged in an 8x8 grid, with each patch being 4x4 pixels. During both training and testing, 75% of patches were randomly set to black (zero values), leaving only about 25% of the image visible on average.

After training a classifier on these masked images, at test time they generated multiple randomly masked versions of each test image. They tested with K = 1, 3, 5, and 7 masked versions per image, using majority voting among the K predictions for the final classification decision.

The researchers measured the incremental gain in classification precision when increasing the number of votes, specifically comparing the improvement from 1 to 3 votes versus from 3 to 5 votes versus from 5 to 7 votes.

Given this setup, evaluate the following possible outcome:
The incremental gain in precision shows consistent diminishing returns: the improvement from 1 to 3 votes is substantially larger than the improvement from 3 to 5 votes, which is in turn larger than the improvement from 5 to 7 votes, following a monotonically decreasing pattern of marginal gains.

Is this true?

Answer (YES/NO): YES